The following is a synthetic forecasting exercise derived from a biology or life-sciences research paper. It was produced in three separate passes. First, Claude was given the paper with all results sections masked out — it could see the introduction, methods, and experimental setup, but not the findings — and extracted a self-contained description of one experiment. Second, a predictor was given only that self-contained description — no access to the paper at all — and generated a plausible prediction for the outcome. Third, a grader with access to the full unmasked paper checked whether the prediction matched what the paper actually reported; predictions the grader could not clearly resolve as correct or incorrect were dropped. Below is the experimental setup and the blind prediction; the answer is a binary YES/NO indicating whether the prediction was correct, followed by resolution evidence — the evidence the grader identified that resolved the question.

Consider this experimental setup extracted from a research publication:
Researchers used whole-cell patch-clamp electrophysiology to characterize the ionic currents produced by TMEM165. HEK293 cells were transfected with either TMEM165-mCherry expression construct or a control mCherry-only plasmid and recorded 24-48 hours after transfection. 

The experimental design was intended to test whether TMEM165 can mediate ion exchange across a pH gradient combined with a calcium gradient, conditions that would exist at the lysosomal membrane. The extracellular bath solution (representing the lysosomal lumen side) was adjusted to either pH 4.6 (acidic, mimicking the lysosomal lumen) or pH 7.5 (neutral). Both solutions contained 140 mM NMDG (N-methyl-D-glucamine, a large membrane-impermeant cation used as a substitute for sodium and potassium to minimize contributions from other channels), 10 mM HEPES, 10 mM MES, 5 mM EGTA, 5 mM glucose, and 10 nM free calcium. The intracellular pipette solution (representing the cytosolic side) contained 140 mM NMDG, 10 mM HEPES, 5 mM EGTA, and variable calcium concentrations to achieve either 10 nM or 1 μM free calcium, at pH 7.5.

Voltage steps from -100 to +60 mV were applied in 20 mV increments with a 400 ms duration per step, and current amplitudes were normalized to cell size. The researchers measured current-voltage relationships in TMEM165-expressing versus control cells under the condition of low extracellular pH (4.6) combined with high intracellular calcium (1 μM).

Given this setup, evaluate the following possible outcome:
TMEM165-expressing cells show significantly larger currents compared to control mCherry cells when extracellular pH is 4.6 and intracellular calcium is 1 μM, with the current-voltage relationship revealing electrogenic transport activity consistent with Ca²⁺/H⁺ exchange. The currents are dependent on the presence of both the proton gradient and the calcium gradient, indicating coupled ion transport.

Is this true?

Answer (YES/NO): YES